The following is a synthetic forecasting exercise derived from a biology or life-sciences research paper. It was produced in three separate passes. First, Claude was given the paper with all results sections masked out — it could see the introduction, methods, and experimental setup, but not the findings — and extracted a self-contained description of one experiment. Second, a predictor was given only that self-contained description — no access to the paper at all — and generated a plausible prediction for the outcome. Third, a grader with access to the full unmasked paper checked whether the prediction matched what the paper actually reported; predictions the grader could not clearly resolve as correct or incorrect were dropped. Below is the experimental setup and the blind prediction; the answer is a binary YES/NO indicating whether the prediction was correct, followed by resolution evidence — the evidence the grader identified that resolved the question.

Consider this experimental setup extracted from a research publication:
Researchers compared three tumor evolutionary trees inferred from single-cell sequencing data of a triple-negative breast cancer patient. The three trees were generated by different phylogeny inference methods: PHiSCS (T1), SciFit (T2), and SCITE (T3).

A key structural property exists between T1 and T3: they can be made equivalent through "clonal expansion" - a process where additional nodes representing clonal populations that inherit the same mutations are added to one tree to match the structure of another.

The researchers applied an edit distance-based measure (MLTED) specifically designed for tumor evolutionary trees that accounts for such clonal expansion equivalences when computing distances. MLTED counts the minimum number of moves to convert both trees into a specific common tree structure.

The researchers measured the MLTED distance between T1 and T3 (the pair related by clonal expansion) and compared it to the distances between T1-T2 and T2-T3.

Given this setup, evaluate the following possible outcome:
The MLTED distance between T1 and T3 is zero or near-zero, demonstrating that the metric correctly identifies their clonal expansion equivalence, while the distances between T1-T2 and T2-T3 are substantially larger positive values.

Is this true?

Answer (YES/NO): YES